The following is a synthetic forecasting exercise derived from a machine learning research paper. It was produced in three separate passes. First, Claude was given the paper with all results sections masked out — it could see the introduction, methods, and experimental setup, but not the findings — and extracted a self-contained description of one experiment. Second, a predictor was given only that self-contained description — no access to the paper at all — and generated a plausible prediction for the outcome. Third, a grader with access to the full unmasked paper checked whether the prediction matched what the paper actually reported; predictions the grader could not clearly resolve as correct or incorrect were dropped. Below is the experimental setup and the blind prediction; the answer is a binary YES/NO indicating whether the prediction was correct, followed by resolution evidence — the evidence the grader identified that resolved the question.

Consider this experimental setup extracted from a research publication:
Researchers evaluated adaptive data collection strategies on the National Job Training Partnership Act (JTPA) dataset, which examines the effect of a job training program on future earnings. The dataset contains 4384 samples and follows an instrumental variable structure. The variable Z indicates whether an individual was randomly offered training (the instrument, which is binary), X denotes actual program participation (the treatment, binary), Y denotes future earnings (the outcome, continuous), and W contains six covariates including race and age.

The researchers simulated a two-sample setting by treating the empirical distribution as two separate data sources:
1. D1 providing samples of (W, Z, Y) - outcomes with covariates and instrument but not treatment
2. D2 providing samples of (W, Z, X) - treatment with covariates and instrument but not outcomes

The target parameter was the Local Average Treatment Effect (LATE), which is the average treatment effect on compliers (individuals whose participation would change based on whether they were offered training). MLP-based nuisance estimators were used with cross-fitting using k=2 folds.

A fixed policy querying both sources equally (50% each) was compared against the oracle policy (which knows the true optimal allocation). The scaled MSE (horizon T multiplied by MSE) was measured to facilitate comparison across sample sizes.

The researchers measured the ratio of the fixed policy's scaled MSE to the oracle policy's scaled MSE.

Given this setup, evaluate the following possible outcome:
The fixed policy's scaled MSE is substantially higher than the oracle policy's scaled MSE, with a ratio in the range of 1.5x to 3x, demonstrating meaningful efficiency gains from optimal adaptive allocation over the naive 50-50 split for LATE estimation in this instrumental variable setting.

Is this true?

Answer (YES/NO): YES